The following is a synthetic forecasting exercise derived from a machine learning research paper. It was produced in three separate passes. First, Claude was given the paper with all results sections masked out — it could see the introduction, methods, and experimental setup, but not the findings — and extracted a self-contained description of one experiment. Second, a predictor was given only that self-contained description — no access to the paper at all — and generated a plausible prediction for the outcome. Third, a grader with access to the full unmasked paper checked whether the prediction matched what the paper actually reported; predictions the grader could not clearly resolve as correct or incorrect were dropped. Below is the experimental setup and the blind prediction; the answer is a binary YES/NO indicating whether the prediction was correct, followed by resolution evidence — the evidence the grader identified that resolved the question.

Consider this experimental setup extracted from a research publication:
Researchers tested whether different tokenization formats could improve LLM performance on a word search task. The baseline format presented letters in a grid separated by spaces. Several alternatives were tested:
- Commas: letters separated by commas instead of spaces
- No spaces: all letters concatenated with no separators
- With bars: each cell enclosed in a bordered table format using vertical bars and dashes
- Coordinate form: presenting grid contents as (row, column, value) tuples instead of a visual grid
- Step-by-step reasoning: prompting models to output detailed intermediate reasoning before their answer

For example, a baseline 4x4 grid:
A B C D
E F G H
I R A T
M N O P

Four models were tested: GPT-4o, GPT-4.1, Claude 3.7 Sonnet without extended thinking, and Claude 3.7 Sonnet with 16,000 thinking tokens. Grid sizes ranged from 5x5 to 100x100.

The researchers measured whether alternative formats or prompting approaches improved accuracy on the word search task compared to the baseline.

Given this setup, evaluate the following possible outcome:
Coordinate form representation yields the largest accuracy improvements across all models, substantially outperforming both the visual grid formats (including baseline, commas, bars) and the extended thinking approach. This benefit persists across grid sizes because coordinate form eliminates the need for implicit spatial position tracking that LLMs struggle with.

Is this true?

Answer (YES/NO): NO